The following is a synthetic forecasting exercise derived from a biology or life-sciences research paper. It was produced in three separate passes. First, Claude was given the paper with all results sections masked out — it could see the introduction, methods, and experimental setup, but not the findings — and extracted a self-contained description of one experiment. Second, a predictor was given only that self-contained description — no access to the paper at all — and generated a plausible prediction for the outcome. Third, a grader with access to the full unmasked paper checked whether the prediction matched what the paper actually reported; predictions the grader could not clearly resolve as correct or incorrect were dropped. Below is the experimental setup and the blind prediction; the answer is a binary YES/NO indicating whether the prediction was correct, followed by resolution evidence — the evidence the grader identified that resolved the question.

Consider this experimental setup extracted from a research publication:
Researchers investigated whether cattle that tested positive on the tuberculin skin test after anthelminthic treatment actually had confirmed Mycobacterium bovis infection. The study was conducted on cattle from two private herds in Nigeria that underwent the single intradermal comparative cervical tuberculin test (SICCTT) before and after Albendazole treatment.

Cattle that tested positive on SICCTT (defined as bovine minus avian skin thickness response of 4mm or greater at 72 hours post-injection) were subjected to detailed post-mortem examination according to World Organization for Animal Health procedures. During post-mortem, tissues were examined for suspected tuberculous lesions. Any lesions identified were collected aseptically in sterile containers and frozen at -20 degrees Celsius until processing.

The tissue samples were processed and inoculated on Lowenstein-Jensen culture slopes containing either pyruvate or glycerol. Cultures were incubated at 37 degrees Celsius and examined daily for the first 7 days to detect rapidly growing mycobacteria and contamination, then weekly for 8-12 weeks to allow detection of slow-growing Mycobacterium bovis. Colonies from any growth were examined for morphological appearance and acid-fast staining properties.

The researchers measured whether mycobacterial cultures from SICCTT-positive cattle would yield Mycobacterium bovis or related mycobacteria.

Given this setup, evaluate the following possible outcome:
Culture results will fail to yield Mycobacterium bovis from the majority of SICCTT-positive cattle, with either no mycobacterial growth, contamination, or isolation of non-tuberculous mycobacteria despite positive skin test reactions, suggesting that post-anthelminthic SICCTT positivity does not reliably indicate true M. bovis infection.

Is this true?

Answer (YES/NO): NO